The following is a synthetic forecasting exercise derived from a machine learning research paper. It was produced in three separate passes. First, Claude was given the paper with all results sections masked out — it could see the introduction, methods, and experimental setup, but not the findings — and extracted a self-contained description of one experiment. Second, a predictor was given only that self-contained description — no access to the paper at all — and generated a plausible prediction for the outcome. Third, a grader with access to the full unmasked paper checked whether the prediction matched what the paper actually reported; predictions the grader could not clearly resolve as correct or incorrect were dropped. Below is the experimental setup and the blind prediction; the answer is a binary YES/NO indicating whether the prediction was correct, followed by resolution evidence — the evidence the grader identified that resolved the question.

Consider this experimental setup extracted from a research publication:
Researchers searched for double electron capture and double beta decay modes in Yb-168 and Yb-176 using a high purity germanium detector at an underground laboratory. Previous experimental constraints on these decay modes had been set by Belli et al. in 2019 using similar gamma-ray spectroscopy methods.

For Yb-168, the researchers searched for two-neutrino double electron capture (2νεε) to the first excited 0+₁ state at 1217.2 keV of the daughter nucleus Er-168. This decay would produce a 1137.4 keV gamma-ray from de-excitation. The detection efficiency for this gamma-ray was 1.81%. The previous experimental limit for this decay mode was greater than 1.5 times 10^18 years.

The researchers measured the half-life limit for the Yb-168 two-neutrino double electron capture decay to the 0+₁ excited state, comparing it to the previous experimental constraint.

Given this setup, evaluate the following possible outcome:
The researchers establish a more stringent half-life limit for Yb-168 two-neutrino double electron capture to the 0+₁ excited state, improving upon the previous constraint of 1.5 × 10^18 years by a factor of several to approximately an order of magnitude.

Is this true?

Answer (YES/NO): NO